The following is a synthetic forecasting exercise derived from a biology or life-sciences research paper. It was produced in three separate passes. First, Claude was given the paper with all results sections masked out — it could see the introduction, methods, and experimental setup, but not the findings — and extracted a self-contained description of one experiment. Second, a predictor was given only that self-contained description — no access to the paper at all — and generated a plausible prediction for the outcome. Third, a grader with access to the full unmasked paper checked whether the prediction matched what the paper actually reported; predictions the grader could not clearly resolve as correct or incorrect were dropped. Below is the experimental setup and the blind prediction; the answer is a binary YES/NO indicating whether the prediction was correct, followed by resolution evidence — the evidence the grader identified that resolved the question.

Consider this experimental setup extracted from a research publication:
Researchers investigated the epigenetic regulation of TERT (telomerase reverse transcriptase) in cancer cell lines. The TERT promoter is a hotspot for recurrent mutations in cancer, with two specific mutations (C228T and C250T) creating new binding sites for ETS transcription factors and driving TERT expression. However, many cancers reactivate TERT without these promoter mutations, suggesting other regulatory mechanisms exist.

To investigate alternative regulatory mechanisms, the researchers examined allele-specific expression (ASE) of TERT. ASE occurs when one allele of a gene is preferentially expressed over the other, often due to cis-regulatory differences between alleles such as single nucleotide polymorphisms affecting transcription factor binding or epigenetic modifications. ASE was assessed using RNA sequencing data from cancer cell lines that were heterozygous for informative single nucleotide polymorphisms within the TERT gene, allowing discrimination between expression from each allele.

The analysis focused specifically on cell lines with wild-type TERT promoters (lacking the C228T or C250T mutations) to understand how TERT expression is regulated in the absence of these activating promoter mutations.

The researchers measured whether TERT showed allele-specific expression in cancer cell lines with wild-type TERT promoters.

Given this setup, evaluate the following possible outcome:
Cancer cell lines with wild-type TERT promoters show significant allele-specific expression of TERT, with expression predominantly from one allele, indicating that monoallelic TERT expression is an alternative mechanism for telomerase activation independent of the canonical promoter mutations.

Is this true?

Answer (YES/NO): NO